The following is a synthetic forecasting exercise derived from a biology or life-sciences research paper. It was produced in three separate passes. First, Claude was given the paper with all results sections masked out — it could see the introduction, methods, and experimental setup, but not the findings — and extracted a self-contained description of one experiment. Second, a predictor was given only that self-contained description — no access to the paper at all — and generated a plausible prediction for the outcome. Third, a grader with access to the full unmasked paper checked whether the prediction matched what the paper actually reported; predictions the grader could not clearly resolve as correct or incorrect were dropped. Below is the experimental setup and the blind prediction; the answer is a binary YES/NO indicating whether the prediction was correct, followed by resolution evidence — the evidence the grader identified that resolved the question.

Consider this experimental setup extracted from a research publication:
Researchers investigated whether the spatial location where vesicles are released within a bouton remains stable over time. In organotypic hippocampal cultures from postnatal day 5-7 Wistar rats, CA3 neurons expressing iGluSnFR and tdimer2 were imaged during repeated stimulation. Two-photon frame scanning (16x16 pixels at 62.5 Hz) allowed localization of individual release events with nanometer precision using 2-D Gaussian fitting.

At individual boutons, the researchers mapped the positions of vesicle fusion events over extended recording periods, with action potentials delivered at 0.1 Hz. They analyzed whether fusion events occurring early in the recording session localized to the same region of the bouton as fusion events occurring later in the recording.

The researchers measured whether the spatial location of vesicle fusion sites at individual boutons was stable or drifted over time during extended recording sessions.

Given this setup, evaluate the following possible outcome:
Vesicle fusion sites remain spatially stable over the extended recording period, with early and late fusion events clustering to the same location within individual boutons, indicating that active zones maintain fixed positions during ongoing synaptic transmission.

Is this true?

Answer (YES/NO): YES